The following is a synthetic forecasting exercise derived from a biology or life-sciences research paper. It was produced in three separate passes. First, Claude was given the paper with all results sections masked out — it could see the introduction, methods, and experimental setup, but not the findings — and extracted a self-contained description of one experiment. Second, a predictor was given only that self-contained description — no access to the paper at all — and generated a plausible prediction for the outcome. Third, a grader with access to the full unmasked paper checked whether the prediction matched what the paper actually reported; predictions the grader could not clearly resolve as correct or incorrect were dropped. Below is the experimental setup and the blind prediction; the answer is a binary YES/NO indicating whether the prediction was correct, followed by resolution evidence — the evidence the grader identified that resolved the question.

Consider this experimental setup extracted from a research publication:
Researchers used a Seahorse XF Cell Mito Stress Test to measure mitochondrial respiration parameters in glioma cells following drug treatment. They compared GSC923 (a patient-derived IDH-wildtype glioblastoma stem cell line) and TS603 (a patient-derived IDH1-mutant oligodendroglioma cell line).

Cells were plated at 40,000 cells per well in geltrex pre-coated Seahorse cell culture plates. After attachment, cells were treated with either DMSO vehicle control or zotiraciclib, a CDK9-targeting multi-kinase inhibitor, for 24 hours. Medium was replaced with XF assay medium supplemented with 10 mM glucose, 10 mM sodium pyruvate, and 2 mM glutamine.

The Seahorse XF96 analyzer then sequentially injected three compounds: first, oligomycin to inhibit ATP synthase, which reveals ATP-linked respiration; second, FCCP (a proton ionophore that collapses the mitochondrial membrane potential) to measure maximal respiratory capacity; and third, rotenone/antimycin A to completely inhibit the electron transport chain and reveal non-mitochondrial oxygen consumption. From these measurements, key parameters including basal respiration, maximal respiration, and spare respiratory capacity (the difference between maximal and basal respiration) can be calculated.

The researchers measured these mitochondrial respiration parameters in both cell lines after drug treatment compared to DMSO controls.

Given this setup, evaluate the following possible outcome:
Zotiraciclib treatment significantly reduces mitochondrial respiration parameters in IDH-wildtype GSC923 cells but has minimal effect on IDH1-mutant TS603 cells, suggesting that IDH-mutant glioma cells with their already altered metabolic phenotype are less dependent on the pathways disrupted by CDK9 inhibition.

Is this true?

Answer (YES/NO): NO